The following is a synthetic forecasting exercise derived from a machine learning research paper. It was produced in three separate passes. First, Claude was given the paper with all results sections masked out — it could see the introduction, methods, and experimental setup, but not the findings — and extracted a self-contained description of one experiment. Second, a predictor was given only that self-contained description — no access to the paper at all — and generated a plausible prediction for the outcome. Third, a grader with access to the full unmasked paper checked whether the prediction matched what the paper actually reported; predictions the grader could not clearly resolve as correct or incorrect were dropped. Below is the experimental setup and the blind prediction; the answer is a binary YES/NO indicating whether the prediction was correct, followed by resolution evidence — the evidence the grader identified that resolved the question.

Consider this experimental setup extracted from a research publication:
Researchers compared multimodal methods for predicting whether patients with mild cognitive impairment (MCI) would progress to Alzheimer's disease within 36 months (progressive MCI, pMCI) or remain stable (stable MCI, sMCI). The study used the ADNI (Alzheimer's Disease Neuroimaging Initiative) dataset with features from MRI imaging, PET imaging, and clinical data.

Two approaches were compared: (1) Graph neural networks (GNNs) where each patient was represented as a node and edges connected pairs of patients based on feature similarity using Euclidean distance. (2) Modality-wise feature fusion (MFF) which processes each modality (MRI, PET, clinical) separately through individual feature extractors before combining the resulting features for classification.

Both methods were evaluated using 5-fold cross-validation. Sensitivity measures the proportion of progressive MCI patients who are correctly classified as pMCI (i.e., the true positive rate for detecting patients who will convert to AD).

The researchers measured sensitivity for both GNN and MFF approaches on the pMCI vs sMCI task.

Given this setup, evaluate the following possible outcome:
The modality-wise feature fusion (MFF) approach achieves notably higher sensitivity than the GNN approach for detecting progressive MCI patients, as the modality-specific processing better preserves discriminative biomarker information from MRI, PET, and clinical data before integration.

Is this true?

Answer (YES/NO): YES